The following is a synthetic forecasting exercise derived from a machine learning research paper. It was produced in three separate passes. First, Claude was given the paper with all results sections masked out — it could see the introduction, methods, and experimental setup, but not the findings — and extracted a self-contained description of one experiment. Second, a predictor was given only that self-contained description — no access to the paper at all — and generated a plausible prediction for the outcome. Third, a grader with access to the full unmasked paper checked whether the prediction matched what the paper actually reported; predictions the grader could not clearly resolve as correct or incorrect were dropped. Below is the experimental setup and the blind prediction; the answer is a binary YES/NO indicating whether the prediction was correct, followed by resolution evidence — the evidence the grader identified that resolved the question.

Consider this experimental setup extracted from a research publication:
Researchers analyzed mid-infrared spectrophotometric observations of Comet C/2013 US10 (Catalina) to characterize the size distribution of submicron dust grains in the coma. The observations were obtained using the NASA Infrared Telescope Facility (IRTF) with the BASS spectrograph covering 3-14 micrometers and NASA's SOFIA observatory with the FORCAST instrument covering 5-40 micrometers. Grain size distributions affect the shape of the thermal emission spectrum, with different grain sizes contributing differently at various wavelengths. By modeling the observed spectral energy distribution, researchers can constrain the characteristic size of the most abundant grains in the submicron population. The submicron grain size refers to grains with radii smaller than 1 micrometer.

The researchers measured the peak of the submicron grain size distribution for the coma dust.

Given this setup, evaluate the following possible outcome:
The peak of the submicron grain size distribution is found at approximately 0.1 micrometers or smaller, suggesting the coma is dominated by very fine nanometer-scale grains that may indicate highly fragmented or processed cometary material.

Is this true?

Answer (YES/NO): NO